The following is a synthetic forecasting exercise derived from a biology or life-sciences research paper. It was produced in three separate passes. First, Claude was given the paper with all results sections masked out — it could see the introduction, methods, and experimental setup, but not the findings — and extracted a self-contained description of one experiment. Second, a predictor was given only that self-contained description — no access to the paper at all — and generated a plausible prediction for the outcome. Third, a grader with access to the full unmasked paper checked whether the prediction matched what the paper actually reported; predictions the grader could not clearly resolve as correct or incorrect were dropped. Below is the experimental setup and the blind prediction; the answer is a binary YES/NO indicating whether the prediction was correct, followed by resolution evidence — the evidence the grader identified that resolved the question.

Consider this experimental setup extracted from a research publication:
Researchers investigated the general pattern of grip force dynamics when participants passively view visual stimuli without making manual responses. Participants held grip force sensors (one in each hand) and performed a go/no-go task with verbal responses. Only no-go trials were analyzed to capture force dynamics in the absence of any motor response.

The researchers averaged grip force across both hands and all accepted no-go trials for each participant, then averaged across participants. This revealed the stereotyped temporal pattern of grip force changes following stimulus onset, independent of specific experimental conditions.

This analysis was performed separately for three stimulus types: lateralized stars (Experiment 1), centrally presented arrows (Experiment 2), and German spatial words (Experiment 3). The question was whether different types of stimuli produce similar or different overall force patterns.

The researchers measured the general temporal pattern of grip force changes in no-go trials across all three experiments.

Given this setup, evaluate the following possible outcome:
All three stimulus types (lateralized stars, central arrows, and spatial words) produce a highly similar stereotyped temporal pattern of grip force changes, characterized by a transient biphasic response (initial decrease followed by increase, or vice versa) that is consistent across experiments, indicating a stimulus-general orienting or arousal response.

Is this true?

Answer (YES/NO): NO